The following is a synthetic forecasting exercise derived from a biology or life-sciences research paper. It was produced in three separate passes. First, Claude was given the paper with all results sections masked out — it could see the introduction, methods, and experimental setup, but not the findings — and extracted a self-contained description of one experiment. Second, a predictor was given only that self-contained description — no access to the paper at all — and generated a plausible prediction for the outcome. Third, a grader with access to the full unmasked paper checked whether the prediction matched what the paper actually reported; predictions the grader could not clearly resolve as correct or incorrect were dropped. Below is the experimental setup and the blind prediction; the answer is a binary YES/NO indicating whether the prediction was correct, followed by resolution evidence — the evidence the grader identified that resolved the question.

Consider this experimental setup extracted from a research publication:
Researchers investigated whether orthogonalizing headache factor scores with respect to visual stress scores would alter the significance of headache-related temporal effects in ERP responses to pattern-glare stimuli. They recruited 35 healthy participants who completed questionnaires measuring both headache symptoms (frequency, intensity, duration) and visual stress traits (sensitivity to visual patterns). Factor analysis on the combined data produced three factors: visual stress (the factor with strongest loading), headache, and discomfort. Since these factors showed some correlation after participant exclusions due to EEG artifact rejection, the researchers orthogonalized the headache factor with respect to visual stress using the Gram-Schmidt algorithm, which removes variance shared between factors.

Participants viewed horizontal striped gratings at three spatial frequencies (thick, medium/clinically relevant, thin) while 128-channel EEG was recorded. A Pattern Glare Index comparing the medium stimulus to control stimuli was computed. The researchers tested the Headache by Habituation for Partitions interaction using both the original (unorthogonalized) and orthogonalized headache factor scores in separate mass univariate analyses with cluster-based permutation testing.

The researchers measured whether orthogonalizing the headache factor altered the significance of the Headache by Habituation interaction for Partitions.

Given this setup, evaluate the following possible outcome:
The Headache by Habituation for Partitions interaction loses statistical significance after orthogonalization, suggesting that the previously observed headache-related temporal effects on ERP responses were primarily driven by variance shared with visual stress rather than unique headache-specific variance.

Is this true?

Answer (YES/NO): YES